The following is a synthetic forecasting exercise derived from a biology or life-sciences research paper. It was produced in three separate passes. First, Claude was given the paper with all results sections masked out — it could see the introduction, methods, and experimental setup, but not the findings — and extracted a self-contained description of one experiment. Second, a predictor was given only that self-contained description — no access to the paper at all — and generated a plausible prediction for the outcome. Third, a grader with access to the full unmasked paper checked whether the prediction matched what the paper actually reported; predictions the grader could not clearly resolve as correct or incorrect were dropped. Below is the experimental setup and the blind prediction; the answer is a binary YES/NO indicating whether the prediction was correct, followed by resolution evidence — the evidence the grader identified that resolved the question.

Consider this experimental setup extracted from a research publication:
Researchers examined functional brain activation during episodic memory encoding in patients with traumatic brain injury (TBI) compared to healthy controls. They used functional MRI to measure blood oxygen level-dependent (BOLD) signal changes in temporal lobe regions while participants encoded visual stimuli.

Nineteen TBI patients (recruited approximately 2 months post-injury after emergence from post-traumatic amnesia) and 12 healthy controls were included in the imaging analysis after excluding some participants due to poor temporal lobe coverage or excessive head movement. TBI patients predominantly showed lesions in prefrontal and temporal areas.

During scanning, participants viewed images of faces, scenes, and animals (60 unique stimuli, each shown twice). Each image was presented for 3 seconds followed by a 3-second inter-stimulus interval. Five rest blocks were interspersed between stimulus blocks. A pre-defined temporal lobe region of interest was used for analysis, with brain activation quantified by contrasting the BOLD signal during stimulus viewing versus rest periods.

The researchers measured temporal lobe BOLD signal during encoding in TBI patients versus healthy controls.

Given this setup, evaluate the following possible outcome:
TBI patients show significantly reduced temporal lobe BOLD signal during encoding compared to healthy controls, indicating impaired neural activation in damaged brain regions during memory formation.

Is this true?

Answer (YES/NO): NO